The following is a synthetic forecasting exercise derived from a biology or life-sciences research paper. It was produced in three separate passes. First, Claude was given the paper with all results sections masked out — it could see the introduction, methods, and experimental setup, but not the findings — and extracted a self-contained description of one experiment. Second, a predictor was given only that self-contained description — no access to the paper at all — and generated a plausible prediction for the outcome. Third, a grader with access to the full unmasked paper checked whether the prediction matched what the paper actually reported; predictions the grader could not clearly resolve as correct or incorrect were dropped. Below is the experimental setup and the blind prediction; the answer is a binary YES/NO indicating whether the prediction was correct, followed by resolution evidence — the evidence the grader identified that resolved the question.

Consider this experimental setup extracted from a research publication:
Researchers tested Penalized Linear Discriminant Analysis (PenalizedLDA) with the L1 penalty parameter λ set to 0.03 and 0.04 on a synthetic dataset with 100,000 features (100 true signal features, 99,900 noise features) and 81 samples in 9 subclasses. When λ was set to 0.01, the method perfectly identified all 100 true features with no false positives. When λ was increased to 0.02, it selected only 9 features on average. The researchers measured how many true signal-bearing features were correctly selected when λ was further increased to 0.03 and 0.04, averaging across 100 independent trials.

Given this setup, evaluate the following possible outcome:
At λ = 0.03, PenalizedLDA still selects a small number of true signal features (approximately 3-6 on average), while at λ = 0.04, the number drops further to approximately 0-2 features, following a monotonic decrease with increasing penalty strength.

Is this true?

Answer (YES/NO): NO